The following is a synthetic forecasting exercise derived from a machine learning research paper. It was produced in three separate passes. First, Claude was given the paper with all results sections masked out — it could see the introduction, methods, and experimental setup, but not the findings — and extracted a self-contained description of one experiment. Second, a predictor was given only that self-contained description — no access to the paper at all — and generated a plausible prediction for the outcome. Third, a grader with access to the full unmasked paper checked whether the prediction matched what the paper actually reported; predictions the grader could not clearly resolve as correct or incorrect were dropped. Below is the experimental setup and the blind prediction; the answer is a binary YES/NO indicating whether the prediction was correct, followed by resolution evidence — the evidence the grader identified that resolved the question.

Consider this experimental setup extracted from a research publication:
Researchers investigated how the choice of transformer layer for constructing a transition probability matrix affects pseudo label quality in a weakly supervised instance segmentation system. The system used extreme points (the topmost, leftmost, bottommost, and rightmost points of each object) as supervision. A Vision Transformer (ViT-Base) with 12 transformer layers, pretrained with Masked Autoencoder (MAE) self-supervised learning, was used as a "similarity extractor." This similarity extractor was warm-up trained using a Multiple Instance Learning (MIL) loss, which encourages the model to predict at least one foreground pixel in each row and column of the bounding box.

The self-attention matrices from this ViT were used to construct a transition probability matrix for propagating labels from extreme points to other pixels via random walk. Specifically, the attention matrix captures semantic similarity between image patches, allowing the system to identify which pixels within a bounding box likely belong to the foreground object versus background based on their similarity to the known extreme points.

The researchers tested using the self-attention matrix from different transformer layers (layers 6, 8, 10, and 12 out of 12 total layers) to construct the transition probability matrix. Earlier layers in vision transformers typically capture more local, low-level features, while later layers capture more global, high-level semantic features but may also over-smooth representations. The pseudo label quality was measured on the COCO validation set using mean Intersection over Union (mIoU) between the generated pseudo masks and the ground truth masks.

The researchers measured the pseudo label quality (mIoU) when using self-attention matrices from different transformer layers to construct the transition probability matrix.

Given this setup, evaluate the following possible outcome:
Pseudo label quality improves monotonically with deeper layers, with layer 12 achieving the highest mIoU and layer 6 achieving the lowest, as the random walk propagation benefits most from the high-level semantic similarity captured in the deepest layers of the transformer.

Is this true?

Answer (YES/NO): NO